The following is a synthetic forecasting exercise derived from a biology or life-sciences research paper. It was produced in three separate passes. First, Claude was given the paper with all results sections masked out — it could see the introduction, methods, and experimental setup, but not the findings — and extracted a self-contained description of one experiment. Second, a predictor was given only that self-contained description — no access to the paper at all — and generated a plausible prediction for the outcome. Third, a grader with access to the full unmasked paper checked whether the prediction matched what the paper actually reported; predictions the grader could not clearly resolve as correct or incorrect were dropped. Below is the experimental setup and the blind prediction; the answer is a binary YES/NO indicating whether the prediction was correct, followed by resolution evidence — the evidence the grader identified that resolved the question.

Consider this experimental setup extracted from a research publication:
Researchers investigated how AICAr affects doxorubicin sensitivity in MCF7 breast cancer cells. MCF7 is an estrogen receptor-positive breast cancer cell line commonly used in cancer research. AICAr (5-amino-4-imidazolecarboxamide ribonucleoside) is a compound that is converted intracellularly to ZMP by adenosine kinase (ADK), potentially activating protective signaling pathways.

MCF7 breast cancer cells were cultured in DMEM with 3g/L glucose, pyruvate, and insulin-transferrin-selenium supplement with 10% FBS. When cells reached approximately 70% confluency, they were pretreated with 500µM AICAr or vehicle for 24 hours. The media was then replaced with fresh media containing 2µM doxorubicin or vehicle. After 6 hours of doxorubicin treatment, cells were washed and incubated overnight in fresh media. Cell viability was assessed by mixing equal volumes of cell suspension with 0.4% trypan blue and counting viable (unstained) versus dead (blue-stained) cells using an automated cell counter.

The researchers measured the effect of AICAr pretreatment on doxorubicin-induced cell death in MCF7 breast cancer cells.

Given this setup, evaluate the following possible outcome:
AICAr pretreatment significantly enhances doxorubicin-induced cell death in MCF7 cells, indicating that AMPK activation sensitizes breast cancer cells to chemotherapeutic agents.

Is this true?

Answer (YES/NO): YES